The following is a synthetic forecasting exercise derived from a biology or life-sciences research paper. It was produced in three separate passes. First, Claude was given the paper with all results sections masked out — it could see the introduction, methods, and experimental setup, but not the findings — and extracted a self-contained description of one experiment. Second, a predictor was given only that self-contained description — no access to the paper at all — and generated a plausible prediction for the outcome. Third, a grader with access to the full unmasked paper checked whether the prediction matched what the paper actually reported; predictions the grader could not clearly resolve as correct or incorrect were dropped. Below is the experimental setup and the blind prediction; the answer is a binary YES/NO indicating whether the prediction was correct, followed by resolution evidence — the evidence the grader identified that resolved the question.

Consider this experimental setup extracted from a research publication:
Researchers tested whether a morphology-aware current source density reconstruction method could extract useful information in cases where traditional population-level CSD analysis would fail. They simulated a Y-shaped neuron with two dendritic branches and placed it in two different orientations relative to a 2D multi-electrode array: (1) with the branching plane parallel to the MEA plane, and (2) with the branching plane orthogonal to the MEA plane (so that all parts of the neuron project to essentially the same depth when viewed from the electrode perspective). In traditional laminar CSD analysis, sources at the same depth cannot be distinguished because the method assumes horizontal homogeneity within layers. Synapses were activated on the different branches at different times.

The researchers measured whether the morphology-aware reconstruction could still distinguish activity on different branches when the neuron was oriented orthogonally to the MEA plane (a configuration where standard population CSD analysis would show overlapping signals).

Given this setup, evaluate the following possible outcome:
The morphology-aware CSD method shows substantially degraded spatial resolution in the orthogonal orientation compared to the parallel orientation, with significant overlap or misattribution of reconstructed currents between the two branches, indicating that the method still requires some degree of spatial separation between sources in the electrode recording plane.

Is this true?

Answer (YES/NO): NO